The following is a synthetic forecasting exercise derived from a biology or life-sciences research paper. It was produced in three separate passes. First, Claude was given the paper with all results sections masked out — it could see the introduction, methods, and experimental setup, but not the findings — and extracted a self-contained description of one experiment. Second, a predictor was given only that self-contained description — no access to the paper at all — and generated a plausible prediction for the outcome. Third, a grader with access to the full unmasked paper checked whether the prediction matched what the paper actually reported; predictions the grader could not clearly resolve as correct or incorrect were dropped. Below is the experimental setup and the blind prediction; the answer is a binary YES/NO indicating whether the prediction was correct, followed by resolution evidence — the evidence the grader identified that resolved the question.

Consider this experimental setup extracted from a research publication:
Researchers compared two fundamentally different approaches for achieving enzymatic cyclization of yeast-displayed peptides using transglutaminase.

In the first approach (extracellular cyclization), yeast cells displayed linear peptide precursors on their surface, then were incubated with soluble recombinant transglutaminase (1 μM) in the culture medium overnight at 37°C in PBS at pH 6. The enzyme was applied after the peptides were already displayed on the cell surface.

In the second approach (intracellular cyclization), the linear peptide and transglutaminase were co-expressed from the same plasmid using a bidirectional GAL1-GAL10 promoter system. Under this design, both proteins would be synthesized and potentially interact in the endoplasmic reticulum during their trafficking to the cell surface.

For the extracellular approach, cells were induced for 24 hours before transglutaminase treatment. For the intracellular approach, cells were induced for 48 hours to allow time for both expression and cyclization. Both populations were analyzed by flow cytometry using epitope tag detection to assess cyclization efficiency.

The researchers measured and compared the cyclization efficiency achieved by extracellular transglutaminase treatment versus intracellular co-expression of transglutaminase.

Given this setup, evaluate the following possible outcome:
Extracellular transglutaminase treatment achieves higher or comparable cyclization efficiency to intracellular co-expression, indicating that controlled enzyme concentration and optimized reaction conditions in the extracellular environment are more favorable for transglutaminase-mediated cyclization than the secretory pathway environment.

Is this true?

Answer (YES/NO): YES